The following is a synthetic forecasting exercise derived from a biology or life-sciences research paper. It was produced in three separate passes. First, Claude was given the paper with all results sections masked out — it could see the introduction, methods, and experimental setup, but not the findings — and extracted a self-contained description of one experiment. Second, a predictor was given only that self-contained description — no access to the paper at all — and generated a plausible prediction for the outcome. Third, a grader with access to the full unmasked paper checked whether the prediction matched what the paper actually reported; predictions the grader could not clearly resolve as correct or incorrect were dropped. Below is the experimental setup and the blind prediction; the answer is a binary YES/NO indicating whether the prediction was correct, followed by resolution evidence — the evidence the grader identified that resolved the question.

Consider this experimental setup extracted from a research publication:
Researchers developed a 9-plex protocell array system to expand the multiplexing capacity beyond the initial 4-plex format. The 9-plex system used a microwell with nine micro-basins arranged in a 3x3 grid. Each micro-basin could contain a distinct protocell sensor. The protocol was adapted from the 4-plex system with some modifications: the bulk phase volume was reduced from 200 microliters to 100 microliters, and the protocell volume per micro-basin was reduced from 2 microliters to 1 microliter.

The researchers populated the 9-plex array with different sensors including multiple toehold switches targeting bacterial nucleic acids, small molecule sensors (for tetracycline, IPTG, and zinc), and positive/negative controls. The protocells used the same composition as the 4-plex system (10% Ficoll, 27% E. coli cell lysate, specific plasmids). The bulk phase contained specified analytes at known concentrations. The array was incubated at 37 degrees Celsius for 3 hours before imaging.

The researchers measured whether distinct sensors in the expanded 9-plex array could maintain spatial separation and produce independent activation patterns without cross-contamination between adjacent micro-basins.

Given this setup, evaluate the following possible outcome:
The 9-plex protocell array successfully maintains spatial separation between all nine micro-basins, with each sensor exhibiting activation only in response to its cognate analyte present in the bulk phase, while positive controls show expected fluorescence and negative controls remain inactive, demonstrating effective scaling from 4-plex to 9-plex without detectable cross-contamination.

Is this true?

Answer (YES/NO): NO